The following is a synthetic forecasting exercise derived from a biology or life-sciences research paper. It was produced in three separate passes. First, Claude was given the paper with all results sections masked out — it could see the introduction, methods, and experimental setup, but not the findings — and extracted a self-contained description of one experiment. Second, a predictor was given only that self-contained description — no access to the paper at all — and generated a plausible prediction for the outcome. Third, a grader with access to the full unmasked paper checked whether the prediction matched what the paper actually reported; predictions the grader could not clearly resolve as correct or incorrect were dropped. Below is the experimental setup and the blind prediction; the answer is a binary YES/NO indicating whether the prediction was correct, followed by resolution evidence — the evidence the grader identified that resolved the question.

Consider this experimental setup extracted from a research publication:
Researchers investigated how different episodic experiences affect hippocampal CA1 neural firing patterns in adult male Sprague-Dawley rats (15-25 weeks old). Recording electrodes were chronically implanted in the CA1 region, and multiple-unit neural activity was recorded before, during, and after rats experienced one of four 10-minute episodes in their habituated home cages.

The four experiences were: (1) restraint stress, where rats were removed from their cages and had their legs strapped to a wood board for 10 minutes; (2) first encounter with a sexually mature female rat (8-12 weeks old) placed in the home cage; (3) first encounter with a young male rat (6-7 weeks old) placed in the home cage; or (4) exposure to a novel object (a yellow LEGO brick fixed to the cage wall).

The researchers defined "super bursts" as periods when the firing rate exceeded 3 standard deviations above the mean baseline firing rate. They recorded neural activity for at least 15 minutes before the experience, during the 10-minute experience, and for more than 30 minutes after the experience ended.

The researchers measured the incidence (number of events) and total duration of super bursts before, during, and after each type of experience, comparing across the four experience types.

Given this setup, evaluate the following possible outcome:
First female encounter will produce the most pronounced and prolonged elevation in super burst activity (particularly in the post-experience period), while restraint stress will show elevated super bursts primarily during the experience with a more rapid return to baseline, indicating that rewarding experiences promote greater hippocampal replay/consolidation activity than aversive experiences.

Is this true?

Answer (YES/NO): NO